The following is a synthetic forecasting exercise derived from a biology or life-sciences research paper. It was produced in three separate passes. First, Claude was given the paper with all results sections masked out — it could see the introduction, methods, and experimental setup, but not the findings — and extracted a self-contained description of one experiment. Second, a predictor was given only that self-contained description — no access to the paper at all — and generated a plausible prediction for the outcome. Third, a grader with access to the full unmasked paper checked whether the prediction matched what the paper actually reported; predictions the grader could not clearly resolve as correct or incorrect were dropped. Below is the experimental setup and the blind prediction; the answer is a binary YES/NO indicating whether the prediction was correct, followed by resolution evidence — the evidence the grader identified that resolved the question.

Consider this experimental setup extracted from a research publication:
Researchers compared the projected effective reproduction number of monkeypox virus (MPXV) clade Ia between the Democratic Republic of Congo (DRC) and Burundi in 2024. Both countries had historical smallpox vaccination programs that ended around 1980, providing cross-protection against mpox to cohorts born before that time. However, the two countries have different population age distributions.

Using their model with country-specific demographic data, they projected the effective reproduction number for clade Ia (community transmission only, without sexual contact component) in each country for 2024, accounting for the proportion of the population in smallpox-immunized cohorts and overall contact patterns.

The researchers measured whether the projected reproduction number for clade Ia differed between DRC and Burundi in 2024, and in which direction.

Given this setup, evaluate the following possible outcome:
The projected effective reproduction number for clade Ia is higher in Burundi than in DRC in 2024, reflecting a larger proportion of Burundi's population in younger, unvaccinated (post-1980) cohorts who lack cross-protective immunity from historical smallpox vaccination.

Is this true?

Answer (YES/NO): YES